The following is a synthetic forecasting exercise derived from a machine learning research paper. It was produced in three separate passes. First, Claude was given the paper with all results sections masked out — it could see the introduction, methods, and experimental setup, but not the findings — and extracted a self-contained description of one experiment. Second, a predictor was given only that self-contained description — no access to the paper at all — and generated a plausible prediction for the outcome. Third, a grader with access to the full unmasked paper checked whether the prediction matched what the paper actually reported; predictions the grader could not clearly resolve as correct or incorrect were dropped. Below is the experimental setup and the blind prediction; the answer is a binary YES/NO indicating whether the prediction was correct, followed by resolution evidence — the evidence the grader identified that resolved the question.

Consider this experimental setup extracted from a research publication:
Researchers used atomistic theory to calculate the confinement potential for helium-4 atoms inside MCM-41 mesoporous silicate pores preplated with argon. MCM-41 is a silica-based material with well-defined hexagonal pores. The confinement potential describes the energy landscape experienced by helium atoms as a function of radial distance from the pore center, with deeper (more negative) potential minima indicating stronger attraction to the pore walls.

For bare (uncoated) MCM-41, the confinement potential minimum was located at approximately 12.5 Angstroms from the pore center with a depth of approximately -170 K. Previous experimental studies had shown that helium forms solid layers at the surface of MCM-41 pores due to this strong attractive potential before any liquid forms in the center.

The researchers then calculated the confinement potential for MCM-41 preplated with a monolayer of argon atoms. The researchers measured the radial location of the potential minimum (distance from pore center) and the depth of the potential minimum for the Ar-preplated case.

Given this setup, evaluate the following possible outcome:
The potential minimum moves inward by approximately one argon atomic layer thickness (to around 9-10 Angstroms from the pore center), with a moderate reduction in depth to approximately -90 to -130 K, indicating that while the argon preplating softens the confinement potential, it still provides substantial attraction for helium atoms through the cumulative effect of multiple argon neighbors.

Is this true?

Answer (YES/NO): NO